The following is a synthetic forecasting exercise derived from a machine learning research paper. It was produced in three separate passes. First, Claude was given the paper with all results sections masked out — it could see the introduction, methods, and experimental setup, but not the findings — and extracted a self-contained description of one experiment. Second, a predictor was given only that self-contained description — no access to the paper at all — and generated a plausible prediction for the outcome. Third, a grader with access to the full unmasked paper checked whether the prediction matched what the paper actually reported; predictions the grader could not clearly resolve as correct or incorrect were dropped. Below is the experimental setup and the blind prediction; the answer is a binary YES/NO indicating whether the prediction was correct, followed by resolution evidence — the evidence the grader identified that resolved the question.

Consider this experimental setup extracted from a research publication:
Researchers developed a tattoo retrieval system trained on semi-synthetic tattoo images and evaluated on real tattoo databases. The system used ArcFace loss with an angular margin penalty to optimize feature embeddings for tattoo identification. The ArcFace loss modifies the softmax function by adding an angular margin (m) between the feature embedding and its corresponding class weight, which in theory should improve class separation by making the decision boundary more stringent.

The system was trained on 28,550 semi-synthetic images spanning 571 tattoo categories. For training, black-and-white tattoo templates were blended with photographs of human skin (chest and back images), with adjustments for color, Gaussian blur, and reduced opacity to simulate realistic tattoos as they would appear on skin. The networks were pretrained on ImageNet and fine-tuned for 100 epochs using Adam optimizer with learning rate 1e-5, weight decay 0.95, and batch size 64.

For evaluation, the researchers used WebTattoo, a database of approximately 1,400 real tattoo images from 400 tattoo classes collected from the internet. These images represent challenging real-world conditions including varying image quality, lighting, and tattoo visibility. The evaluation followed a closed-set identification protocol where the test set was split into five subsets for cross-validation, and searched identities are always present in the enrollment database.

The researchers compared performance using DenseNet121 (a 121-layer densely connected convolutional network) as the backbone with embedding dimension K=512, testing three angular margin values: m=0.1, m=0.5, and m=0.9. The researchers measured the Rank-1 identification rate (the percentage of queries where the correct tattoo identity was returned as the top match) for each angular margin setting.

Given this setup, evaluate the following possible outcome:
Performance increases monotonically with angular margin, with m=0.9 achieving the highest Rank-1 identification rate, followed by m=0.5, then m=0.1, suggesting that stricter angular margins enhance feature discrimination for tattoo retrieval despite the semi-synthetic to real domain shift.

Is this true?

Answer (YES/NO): NO